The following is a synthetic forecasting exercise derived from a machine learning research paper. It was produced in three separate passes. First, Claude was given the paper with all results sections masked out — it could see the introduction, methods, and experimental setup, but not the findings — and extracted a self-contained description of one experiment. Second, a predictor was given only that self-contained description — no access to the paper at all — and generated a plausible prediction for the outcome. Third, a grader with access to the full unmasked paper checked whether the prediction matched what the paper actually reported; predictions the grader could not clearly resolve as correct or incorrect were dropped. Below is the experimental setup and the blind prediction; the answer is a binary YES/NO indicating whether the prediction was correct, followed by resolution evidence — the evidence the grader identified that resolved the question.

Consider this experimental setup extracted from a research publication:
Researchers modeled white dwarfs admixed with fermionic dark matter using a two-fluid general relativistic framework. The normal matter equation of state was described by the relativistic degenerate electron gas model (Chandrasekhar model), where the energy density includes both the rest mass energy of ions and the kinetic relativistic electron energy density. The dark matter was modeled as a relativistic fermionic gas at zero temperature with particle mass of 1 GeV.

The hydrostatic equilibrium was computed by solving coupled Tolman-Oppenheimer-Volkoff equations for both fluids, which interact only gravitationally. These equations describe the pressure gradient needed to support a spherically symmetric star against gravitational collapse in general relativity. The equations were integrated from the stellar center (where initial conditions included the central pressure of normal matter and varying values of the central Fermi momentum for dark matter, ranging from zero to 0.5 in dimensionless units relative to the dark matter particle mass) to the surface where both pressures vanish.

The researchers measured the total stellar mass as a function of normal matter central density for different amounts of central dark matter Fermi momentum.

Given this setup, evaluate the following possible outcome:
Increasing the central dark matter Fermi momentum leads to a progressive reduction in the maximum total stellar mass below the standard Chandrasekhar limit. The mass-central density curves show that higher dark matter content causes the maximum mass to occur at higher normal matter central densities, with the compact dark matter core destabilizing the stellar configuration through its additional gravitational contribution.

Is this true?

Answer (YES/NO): NO